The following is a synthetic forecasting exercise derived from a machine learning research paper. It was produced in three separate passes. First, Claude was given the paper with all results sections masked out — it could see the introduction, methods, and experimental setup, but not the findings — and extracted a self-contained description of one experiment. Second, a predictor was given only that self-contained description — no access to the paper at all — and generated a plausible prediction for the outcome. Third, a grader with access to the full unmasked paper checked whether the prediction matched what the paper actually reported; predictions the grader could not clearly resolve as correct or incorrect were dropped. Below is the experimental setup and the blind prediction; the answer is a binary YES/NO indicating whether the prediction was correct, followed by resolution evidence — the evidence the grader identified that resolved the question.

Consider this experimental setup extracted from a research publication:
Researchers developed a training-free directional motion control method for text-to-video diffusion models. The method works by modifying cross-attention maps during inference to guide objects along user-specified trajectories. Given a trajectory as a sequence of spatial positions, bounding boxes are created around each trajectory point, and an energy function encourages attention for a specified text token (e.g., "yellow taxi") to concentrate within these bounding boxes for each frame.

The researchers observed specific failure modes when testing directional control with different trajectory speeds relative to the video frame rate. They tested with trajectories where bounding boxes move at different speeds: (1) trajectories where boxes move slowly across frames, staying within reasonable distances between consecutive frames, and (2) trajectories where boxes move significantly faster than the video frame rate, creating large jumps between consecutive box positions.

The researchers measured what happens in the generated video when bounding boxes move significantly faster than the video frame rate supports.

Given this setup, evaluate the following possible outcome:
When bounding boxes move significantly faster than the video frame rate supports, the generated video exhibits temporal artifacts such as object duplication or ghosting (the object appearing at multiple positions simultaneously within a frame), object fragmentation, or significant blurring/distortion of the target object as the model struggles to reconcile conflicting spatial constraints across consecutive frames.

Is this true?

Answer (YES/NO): YES